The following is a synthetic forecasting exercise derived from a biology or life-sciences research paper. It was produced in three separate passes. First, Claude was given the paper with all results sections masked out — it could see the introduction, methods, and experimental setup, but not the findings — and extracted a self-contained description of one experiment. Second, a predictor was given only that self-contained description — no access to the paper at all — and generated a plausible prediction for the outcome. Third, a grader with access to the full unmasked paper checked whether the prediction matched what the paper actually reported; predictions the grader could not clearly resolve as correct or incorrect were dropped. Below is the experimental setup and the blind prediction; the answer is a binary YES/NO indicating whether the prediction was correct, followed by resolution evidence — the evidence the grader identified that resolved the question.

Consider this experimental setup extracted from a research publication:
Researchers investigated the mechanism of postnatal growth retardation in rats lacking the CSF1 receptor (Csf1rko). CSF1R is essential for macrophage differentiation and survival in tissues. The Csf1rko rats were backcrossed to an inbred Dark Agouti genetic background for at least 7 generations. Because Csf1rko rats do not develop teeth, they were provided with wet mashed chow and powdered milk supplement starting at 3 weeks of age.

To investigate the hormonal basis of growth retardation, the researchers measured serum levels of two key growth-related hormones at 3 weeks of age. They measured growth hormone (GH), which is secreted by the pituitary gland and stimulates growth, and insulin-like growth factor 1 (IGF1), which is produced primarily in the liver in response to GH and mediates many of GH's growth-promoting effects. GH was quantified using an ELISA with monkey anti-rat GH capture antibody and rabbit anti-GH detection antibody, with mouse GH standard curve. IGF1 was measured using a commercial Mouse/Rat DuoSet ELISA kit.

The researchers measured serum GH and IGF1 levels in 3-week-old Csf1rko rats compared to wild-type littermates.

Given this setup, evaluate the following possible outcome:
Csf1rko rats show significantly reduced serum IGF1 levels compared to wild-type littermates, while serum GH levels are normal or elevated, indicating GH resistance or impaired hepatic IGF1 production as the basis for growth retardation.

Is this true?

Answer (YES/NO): YES